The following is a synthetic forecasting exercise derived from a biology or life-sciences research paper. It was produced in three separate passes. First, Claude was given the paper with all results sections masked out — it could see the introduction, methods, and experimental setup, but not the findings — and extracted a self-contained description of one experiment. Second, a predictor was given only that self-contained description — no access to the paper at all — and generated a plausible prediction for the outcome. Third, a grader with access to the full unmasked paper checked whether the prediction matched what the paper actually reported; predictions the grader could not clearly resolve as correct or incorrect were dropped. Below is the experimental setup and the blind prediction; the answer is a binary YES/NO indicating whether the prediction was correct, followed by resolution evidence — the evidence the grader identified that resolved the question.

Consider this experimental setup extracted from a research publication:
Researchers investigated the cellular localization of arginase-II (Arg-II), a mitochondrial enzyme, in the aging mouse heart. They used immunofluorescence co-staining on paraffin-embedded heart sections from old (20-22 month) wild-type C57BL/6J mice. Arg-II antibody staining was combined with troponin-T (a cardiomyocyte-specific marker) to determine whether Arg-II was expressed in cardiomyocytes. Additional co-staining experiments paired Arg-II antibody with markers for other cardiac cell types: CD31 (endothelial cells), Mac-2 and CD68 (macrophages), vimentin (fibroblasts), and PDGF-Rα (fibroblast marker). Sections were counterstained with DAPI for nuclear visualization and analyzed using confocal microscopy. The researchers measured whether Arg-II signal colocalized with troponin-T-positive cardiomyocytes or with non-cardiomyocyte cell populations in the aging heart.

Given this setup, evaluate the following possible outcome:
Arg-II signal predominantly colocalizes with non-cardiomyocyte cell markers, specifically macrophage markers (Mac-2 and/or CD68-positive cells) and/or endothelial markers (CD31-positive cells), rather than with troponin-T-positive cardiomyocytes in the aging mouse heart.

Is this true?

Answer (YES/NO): YES